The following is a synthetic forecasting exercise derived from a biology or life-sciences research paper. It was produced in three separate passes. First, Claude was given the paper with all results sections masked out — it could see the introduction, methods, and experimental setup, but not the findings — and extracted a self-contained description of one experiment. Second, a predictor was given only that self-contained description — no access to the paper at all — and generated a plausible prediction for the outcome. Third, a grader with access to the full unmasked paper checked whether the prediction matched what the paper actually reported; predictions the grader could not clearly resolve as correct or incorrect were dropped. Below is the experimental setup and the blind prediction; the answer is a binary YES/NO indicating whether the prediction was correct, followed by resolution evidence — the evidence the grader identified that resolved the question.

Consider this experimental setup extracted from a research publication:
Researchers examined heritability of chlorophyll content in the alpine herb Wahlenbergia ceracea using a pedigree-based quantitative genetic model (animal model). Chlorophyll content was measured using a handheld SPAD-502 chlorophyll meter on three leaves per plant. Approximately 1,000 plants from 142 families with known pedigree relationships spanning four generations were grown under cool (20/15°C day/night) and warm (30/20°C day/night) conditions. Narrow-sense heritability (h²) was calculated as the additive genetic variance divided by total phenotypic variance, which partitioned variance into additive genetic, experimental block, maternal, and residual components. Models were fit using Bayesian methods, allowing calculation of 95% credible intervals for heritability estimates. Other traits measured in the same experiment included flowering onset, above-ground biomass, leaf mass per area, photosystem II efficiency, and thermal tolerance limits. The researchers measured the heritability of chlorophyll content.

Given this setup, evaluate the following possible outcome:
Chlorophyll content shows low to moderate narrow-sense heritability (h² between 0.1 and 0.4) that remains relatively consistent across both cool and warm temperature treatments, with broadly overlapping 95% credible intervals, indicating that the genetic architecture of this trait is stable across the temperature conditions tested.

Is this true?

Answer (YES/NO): NO